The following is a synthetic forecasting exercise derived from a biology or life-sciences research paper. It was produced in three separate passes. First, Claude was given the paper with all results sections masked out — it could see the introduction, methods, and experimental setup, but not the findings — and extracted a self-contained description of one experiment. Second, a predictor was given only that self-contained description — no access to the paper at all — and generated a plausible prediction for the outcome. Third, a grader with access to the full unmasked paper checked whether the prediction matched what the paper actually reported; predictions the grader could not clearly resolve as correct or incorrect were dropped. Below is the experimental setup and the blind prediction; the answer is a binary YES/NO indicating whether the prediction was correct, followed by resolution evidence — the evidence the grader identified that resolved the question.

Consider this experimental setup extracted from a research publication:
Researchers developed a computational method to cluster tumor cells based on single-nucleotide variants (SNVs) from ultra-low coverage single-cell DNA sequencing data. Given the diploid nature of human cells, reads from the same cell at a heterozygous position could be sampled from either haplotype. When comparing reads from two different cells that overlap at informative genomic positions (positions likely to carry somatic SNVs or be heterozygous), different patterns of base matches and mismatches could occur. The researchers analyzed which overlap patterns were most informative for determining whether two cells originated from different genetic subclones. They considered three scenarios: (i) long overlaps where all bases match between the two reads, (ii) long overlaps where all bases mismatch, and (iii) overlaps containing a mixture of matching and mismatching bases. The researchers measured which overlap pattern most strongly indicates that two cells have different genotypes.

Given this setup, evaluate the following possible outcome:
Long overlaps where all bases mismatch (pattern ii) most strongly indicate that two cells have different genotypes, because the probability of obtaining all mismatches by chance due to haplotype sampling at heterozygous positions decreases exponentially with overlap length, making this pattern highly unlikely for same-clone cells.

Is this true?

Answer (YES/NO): NO